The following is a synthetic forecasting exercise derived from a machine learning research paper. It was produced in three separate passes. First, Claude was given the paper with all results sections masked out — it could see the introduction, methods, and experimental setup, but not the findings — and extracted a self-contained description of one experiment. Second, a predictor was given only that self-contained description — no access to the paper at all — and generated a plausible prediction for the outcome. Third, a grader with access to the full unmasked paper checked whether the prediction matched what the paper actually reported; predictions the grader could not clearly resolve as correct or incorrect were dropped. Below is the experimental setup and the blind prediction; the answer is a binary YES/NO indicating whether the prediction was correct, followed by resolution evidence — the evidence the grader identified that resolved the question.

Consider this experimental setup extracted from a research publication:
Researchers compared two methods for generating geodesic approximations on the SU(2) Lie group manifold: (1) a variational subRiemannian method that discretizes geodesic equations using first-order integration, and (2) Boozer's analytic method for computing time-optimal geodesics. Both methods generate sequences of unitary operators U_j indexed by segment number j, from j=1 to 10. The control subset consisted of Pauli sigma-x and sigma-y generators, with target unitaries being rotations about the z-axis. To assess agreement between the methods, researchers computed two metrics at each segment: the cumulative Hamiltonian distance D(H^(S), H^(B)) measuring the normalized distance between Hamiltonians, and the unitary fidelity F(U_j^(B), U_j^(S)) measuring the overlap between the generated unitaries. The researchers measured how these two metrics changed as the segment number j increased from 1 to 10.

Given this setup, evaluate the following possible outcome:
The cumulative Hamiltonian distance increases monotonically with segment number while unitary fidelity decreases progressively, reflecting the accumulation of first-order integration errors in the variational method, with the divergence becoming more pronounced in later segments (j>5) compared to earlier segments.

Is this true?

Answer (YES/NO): NO